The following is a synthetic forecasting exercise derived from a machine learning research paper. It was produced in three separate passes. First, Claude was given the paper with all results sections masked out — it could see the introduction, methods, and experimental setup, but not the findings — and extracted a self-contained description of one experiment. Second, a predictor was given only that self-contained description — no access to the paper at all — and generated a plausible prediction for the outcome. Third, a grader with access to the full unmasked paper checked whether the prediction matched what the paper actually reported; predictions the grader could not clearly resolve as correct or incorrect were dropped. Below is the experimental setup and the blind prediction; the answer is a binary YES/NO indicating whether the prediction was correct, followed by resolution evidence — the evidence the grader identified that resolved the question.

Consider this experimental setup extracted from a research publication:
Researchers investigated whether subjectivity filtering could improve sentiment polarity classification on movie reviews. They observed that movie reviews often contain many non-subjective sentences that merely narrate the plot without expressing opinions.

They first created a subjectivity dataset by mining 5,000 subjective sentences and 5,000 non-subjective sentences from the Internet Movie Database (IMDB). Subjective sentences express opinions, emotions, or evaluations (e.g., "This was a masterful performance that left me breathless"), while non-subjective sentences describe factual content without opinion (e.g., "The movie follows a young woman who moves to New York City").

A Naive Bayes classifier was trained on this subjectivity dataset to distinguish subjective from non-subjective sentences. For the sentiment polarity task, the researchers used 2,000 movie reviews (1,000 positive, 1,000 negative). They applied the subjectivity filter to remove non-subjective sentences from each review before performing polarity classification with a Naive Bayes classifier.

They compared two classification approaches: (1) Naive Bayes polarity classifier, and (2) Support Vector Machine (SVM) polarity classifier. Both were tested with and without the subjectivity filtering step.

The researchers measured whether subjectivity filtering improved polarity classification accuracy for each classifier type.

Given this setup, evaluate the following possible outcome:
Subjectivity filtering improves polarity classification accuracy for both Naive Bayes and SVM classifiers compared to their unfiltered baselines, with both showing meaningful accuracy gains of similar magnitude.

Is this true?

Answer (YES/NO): NO